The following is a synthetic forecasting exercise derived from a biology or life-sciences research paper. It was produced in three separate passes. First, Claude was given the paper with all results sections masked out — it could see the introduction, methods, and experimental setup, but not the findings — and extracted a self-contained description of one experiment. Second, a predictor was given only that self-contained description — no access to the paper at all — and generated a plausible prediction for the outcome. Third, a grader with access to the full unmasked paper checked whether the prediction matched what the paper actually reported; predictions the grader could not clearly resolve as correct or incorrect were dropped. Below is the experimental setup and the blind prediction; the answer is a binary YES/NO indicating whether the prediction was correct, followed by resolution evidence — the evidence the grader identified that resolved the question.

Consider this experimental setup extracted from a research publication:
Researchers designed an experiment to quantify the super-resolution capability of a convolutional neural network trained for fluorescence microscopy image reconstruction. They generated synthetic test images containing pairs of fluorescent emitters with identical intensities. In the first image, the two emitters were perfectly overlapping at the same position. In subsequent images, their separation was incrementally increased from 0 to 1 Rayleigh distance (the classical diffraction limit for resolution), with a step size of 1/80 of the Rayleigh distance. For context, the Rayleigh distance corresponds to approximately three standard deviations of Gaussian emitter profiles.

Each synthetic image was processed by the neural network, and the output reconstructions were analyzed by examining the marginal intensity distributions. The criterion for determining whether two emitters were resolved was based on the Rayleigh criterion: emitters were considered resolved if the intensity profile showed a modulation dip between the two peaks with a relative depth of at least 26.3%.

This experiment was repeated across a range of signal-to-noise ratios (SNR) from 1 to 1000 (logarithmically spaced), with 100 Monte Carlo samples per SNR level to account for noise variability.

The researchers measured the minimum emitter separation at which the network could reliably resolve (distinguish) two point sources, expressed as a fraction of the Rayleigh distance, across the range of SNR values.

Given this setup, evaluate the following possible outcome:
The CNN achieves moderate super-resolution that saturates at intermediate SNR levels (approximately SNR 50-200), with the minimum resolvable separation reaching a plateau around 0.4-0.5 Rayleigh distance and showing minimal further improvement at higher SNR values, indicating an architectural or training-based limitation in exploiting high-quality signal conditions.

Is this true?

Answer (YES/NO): NO